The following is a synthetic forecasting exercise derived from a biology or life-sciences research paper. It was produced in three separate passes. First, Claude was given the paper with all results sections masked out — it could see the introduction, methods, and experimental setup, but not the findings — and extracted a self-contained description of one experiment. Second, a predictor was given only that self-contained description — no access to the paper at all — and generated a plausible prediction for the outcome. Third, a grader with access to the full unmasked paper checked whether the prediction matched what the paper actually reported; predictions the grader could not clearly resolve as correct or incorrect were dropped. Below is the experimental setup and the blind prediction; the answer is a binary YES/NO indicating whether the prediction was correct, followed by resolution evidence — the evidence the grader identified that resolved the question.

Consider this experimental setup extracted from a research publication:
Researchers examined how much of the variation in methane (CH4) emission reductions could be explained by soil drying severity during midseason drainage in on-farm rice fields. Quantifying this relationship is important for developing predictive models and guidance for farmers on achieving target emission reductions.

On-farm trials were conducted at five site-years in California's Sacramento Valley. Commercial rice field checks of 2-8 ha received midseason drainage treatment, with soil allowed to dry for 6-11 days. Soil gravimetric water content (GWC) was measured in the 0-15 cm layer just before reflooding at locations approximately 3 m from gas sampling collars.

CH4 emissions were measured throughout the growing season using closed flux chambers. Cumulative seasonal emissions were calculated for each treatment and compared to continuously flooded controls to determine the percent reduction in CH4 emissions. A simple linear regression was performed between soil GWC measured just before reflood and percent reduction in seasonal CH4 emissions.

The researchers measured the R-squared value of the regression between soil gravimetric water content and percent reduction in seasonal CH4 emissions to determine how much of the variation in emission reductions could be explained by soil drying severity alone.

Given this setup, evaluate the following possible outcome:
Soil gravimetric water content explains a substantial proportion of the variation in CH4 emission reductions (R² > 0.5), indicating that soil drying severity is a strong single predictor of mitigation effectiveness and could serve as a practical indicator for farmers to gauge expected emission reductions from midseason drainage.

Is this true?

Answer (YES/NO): YES